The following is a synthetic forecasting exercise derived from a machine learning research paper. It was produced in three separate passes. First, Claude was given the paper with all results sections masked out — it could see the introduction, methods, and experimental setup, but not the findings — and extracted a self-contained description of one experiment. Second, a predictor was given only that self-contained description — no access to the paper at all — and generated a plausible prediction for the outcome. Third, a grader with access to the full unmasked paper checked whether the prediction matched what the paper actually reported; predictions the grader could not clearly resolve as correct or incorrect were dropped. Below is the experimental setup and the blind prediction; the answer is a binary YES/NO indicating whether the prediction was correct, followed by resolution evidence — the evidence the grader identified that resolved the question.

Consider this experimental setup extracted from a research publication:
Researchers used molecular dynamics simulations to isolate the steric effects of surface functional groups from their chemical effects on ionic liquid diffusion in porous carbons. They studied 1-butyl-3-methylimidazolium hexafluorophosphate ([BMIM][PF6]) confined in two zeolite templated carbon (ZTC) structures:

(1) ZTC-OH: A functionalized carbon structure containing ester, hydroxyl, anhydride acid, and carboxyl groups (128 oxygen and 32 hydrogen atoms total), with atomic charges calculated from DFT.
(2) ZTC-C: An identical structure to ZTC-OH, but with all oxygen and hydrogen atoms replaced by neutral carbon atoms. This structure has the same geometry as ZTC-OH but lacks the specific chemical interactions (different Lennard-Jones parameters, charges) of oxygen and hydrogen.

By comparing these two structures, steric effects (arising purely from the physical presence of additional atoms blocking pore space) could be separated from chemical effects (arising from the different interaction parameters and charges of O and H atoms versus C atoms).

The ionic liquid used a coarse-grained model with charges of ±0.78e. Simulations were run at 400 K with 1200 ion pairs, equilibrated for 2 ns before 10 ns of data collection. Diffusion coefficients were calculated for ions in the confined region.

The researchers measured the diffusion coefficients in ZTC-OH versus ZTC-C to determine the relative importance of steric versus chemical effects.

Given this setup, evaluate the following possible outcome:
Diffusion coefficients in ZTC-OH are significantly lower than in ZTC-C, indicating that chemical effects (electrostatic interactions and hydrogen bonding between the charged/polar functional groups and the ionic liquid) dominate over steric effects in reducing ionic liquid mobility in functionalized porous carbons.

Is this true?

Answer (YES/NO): NO